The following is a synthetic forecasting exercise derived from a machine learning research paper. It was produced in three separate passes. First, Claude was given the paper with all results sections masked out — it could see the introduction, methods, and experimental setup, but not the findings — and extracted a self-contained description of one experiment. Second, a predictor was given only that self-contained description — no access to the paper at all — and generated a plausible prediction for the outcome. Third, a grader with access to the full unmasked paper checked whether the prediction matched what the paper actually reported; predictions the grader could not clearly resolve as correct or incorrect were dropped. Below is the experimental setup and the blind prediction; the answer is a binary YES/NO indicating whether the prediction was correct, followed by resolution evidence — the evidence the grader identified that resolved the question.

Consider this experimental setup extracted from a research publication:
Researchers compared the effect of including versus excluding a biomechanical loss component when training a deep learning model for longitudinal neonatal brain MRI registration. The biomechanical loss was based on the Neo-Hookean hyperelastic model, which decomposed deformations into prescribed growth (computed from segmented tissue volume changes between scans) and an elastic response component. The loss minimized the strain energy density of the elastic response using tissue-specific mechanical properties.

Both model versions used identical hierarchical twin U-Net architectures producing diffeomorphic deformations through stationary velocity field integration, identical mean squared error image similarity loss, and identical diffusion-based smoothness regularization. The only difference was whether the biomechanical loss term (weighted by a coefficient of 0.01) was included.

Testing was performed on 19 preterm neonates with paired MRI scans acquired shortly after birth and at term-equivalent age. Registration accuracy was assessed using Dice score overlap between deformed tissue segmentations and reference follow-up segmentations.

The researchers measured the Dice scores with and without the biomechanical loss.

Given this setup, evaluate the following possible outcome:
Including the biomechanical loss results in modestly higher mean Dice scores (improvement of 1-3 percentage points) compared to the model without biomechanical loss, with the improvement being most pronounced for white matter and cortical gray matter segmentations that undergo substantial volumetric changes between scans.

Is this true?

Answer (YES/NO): NO